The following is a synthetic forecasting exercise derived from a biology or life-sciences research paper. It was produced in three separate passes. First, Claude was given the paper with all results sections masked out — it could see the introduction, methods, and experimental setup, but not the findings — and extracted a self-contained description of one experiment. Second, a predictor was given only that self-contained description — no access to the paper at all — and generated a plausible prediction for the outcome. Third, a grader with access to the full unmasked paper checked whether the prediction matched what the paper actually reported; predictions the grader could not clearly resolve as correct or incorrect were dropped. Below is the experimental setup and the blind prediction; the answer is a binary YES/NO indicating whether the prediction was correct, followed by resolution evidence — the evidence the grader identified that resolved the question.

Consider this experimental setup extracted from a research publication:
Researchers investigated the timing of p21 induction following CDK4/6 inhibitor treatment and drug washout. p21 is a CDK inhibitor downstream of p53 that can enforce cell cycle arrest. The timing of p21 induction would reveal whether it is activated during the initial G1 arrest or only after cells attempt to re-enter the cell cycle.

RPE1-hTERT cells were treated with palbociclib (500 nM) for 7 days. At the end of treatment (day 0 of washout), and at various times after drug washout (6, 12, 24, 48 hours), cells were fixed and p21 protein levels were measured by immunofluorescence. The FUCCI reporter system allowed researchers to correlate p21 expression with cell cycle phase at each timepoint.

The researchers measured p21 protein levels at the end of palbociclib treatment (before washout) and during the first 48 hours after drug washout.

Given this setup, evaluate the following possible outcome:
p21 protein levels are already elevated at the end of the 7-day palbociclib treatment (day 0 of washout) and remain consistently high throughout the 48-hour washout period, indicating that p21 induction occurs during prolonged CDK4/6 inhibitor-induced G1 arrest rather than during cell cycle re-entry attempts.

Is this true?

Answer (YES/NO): NO